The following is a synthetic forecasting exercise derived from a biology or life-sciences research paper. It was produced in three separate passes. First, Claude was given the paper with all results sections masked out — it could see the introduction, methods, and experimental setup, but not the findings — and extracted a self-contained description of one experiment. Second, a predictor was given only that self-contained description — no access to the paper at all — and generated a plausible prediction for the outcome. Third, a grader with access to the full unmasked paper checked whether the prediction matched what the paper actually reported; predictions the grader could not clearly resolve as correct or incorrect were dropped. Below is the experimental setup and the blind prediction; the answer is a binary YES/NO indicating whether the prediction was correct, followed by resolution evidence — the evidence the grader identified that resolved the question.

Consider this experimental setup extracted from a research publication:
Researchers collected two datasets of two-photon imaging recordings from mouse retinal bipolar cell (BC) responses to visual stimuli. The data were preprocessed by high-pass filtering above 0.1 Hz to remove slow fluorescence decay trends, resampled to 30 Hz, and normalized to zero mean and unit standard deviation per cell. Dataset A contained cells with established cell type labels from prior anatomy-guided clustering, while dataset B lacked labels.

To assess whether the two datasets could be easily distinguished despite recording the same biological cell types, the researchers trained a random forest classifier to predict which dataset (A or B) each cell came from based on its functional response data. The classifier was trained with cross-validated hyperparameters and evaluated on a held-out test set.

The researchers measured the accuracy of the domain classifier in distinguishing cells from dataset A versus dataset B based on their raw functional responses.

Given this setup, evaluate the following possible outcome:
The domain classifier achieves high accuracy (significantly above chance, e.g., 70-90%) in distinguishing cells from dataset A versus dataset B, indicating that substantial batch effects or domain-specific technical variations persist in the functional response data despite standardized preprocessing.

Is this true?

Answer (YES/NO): YES